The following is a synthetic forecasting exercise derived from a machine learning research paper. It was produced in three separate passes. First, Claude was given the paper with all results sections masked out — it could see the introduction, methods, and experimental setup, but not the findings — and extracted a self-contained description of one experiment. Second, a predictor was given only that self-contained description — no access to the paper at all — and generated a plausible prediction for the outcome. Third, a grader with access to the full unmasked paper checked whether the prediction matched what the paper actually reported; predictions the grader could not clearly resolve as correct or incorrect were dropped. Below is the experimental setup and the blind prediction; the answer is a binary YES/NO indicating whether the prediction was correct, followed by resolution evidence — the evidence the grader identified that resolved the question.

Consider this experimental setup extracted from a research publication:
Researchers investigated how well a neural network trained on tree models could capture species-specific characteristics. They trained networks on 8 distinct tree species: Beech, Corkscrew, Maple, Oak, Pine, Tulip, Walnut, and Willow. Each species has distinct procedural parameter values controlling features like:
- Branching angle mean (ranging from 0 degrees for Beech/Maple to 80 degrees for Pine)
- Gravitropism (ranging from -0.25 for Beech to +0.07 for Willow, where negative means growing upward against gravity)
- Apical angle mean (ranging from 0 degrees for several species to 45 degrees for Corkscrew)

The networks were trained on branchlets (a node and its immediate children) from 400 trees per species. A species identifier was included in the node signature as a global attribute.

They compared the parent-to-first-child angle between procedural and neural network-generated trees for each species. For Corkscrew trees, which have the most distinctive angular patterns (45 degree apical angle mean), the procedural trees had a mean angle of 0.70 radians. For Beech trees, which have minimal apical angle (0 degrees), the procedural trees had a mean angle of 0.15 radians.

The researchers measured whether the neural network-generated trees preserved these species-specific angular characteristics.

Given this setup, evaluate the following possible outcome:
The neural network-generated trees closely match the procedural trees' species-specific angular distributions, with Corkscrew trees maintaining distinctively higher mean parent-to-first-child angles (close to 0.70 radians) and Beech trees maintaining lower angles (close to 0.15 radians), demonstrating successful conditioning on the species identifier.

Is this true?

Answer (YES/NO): YES